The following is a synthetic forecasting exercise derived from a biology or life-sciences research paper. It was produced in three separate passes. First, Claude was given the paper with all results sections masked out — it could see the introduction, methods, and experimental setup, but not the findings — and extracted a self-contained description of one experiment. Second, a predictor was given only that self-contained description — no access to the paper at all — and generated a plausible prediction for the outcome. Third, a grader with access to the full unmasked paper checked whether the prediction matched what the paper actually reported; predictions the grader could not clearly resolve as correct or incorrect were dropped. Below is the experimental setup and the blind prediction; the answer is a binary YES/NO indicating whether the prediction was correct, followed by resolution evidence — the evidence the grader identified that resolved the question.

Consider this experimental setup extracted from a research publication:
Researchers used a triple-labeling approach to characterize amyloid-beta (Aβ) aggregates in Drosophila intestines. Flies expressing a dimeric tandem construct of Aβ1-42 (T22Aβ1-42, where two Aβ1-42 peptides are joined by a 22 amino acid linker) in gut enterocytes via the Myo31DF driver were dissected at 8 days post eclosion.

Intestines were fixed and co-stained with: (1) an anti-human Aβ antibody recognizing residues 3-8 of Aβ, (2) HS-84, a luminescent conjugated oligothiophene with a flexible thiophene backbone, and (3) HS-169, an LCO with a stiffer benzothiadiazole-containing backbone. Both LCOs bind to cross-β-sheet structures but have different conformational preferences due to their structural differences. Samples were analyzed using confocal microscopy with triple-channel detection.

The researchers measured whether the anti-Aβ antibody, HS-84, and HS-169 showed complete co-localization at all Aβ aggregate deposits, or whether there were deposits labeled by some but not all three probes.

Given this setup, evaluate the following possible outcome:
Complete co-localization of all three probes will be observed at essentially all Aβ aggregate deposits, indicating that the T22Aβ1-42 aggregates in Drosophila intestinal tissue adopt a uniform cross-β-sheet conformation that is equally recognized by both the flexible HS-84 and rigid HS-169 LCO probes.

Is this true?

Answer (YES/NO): NO